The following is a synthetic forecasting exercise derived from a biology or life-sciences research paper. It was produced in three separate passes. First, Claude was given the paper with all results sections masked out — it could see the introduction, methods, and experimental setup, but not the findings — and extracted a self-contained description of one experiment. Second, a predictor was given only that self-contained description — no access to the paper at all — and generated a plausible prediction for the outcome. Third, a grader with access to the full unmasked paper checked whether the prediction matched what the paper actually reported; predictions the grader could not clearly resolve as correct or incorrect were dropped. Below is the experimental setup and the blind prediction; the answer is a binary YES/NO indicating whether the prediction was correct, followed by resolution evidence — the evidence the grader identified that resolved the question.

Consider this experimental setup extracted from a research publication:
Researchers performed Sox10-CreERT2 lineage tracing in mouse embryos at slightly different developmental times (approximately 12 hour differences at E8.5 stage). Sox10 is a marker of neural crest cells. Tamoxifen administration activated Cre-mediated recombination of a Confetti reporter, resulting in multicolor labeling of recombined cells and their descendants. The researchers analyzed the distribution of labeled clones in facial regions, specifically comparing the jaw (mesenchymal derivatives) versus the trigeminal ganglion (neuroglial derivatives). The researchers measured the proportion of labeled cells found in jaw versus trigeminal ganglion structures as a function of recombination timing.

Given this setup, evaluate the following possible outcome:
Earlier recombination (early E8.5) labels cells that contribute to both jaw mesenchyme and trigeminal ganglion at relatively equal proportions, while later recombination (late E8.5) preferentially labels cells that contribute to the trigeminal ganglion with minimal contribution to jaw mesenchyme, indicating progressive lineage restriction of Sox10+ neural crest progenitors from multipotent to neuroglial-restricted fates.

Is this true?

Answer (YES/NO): YES